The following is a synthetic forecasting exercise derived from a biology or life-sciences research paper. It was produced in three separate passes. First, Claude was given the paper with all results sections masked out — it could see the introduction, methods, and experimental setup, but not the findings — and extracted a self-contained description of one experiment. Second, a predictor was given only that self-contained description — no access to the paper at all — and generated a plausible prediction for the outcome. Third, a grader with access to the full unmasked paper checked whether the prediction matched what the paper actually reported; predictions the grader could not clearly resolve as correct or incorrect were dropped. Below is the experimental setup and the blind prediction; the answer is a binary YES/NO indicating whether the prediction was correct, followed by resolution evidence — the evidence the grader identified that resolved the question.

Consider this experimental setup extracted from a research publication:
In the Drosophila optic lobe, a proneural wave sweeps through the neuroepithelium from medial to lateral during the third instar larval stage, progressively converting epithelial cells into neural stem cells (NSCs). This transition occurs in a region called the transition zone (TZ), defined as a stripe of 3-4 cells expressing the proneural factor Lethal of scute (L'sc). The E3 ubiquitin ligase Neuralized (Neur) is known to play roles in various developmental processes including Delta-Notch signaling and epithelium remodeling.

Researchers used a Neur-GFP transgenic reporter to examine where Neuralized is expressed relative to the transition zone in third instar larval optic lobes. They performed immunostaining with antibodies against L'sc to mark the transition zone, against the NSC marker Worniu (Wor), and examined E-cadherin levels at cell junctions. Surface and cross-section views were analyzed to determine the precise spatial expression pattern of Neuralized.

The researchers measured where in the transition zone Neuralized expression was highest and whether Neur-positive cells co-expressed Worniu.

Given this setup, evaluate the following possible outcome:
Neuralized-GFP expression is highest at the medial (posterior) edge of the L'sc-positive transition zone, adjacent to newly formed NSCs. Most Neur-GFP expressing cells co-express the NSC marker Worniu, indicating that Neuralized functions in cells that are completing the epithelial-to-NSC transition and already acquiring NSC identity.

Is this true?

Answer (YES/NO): YES